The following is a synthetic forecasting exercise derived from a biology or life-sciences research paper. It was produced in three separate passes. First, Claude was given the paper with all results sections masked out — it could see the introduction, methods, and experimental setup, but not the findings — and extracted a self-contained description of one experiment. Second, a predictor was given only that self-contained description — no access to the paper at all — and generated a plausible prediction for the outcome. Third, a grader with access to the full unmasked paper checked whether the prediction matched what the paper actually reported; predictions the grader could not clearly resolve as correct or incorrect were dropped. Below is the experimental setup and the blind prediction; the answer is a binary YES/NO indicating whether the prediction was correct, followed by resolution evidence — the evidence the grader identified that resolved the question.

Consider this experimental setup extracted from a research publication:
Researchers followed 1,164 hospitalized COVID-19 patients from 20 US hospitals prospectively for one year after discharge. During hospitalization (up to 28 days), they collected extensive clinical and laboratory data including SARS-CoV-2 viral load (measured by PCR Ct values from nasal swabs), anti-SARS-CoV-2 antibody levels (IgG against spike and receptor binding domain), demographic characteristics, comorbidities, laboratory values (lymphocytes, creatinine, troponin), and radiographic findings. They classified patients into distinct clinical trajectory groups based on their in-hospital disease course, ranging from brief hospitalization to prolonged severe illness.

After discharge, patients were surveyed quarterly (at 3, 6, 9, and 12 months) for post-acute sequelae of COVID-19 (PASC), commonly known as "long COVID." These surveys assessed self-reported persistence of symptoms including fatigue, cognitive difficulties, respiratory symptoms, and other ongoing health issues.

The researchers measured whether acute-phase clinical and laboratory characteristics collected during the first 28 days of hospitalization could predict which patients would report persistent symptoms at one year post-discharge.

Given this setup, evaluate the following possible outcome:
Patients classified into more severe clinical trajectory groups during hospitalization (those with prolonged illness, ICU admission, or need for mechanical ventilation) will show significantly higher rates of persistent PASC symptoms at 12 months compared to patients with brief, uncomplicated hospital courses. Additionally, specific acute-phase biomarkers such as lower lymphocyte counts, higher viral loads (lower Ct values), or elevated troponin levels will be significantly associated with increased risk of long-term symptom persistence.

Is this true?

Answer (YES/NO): NO